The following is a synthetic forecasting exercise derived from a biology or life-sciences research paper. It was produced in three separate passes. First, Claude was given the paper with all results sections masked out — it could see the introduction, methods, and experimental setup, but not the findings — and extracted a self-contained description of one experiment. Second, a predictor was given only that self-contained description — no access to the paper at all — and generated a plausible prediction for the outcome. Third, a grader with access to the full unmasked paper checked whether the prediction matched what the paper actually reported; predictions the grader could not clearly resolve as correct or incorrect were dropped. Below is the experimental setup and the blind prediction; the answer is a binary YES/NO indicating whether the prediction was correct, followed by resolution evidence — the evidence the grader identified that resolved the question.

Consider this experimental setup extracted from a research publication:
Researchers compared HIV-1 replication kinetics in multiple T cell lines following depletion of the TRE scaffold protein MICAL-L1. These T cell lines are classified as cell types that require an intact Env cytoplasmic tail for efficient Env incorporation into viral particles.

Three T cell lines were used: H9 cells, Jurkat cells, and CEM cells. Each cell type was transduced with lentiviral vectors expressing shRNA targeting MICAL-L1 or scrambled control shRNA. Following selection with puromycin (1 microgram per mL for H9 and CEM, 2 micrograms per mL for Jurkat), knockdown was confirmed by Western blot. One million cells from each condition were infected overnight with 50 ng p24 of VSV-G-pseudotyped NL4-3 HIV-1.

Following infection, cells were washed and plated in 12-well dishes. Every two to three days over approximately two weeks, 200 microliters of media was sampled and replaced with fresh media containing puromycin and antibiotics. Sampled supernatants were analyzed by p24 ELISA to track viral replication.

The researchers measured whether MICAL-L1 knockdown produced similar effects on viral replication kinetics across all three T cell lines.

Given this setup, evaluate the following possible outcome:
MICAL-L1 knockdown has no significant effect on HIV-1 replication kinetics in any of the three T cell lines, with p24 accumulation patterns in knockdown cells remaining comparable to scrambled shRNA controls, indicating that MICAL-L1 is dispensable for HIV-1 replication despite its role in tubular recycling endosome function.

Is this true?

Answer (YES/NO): NO